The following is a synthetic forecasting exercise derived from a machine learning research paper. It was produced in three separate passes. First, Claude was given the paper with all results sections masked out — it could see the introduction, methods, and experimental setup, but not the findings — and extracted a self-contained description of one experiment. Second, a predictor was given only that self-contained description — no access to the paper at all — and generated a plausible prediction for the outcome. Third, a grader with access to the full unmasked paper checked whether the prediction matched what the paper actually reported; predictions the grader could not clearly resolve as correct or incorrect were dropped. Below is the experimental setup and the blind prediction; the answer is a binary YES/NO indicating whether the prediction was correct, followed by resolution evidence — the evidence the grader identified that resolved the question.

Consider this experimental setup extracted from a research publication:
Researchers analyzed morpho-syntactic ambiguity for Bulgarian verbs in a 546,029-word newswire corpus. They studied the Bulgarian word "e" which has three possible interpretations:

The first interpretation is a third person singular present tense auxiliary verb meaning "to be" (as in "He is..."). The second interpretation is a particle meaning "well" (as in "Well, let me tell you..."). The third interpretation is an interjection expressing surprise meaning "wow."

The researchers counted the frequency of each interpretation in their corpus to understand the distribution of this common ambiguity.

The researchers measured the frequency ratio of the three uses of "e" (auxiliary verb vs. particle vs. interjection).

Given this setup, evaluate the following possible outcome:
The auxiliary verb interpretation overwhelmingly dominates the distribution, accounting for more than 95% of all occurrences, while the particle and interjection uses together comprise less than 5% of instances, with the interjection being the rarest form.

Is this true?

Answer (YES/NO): YES